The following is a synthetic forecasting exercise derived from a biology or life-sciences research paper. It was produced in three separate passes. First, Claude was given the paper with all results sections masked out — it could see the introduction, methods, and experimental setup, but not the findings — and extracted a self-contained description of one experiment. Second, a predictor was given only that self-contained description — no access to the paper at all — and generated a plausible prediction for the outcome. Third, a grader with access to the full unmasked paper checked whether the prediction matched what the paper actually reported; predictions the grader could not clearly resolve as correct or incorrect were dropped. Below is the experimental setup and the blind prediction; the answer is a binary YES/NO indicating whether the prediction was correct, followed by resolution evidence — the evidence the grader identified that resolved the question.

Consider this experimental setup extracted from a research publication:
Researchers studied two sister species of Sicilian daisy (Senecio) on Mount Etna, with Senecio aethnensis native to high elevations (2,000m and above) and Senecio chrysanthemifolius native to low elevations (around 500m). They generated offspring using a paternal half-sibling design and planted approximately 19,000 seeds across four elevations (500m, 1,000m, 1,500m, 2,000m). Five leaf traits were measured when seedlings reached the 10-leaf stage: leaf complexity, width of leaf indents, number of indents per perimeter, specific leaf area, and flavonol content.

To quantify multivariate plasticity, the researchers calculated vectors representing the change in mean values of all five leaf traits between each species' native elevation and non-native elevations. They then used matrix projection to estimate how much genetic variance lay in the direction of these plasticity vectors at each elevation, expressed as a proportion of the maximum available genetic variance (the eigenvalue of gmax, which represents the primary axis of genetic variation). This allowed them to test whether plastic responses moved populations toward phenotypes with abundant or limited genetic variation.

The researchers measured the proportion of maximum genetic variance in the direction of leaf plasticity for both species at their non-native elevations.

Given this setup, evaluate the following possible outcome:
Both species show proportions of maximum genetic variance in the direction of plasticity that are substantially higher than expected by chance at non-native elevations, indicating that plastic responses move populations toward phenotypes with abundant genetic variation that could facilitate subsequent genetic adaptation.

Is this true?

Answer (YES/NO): NO